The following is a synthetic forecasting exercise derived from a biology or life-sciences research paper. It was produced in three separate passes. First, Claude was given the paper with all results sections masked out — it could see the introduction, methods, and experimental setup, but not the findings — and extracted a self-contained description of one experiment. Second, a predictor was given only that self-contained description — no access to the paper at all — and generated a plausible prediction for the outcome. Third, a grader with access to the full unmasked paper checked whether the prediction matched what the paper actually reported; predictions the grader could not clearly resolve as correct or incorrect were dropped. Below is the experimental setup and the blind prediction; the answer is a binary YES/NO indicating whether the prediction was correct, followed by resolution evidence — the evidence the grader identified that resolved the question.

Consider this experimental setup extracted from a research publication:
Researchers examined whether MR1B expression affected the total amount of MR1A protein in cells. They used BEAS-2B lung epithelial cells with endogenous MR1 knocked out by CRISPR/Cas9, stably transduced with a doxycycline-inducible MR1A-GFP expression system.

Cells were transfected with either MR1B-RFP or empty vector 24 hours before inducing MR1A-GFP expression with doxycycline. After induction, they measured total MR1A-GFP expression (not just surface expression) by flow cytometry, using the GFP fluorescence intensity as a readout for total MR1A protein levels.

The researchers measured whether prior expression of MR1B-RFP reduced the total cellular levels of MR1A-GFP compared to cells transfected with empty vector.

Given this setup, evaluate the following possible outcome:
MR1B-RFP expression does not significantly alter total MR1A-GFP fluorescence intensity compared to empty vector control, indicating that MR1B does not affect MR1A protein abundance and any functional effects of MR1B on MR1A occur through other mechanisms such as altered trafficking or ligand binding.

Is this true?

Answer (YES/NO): NO